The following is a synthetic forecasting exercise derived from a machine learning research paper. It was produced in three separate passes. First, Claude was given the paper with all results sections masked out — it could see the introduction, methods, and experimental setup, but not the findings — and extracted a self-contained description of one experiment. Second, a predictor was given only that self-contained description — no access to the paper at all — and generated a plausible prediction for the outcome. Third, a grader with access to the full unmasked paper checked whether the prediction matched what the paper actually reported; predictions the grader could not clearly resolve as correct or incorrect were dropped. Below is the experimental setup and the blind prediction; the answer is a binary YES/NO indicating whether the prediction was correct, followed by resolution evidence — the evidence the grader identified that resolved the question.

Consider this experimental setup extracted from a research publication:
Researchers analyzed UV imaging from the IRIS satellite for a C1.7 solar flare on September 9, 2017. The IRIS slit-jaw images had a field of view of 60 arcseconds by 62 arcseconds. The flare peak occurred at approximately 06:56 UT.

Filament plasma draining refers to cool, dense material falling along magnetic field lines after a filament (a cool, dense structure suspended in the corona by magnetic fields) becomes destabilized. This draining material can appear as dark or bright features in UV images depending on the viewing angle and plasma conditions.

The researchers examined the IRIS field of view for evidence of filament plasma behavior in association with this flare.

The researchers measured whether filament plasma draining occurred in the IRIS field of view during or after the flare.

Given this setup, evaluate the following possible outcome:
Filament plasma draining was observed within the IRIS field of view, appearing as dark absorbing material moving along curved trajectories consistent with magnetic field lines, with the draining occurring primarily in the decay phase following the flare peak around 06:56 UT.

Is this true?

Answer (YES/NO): NO